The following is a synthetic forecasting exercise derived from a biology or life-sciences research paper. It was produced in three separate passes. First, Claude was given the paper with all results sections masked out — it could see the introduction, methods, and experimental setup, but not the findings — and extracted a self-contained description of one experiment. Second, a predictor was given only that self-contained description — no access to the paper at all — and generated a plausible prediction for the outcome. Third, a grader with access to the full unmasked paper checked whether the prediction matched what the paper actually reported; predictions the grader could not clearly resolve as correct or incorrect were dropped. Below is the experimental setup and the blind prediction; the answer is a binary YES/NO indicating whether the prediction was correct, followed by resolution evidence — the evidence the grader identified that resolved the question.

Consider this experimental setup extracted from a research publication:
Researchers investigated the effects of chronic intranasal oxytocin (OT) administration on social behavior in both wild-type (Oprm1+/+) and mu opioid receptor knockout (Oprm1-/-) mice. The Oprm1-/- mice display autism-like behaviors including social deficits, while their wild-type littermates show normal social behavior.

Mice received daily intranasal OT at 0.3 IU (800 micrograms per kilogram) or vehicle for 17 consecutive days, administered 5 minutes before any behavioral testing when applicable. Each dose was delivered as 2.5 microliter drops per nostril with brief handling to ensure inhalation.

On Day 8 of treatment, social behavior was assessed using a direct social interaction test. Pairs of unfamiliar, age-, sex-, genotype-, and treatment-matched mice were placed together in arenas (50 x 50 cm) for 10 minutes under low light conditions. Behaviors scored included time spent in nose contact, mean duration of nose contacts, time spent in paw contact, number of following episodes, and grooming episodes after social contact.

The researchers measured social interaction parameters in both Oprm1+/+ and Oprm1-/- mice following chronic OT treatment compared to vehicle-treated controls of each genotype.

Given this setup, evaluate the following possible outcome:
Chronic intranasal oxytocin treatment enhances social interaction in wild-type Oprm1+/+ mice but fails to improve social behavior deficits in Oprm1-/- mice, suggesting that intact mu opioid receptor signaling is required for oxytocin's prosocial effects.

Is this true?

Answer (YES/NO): NO